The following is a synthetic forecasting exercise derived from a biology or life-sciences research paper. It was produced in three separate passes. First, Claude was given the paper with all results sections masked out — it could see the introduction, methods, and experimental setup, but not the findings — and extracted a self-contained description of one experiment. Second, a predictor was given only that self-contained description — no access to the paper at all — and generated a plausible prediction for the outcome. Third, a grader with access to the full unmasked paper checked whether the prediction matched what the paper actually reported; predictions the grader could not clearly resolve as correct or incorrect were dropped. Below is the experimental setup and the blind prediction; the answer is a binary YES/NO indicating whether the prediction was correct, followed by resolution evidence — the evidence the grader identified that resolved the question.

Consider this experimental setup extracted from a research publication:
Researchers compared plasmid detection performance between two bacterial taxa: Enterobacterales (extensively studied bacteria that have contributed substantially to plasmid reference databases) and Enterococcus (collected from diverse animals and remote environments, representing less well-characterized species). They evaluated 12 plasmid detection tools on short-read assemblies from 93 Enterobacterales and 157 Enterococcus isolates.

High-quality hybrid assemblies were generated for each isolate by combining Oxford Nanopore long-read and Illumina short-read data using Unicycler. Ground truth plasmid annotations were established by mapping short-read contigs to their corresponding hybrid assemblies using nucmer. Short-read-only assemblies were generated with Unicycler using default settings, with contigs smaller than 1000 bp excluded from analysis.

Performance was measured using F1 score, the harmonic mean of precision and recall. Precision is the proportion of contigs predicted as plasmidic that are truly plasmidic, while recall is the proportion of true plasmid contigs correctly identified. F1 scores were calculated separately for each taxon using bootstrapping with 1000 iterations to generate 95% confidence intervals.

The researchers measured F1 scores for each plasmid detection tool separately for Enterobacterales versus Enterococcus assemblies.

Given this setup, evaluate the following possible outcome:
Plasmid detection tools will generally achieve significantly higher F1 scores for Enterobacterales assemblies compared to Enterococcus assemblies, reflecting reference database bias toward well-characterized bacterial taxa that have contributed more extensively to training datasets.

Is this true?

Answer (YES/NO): YES